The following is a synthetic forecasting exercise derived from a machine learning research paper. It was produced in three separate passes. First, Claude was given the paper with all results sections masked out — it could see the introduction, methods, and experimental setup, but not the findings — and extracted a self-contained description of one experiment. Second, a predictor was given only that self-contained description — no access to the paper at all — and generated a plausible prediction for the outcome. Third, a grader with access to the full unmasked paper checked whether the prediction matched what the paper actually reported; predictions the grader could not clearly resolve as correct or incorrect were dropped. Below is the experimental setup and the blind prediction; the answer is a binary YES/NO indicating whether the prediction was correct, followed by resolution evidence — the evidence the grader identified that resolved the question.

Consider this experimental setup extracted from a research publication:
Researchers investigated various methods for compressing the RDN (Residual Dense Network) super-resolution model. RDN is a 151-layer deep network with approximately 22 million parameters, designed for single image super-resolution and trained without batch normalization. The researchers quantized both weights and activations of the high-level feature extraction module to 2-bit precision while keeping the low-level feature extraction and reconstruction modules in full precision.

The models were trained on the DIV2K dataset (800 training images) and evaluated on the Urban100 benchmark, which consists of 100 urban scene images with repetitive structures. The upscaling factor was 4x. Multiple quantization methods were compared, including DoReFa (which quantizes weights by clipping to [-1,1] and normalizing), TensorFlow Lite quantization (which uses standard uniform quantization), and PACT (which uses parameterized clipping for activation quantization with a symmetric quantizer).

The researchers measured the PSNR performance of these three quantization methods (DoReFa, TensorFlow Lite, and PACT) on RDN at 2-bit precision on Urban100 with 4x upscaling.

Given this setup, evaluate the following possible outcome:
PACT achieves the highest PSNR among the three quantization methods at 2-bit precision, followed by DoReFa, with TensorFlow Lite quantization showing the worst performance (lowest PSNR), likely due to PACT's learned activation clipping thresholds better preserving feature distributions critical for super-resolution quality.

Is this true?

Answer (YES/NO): NO